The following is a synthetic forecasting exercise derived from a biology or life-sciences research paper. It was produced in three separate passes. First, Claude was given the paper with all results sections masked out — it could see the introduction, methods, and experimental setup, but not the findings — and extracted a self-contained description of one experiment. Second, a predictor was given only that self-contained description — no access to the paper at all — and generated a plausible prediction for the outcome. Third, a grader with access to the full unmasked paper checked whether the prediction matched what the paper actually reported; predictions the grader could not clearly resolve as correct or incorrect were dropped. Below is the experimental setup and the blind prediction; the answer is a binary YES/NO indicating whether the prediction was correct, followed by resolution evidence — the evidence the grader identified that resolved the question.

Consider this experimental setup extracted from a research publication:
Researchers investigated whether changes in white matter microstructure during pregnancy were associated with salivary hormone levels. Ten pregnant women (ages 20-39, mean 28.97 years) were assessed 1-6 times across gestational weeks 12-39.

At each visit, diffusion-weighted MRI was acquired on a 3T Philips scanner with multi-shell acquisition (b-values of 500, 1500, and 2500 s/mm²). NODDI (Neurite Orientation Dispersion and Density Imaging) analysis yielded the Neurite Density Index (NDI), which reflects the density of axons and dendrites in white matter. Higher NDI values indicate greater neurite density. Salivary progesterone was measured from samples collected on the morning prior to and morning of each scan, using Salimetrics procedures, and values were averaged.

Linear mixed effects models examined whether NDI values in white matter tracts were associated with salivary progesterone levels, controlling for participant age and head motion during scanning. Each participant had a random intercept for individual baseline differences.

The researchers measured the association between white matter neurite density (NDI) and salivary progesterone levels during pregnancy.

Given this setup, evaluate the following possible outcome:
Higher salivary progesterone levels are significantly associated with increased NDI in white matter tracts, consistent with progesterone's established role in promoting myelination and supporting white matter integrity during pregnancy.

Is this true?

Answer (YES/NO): YES